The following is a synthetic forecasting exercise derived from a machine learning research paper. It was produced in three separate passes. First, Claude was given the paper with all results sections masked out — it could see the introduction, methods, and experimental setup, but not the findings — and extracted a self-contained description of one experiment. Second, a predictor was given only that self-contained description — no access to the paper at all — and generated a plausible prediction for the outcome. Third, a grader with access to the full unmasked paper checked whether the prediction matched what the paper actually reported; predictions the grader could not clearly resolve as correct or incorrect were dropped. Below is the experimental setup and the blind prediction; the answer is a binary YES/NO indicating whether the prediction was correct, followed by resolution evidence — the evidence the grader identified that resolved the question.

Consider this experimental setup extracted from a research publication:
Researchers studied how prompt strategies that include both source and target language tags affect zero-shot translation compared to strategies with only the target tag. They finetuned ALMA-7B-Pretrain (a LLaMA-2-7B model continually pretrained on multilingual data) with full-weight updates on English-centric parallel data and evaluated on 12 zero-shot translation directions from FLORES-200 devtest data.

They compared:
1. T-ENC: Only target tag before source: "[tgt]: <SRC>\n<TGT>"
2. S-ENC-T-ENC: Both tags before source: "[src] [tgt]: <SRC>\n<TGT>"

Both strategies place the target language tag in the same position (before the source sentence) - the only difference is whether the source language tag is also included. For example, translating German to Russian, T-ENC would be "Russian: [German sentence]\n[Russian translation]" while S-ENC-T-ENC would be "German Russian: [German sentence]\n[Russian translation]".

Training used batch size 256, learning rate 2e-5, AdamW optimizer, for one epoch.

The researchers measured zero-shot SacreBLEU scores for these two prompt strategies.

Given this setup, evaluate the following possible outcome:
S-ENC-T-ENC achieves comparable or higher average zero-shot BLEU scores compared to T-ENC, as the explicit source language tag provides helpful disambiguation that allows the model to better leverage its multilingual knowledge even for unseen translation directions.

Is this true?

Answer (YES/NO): NO